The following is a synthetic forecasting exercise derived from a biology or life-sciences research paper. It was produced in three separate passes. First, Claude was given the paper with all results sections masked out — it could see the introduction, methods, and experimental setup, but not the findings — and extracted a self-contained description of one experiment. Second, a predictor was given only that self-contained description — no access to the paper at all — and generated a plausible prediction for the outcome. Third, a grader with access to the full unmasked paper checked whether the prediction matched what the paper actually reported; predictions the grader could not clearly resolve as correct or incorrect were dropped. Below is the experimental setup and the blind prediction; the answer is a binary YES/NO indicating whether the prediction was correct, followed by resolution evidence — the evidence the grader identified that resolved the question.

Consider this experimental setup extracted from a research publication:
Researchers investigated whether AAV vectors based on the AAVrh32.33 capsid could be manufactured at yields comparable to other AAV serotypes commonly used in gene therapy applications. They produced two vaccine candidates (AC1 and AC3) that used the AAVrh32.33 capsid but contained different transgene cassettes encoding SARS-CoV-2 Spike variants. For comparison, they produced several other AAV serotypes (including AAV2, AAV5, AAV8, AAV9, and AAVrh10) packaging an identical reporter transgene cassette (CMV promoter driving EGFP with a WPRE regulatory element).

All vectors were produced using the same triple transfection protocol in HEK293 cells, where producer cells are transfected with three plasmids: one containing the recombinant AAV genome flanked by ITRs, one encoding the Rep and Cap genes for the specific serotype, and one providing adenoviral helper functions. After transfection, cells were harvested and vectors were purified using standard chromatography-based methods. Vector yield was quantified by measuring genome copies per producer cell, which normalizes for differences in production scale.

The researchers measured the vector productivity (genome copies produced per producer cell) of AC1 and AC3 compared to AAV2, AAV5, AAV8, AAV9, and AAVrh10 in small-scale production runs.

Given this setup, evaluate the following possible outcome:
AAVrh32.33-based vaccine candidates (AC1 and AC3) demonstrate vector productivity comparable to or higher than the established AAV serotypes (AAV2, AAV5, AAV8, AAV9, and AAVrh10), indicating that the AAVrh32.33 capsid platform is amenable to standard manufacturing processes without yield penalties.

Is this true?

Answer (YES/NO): NO